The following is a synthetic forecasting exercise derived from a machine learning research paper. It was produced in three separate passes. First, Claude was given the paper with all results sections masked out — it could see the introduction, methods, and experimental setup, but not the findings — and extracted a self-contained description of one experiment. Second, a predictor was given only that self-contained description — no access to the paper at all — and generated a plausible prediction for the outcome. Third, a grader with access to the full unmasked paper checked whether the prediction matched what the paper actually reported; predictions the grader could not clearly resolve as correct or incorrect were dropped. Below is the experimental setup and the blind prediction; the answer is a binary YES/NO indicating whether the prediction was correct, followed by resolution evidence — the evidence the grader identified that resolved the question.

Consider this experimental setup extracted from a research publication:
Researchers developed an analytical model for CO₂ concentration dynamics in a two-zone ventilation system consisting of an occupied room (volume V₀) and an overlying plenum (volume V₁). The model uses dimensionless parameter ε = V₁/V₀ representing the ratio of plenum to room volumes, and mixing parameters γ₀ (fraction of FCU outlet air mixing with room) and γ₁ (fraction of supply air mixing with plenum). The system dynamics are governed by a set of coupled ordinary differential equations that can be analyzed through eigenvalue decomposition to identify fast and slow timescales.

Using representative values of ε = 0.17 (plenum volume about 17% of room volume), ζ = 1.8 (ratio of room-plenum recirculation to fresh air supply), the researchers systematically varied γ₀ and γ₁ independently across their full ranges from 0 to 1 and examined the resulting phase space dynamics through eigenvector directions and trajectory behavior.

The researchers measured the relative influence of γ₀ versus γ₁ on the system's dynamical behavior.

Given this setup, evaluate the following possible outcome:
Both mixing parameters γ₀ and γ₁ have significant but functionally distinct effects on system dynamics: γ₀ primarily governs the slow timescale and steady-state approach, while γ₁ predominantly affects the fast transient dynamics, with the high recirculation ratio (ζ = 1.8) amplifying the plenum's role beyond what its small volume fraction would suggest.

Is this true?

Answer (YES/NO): NO